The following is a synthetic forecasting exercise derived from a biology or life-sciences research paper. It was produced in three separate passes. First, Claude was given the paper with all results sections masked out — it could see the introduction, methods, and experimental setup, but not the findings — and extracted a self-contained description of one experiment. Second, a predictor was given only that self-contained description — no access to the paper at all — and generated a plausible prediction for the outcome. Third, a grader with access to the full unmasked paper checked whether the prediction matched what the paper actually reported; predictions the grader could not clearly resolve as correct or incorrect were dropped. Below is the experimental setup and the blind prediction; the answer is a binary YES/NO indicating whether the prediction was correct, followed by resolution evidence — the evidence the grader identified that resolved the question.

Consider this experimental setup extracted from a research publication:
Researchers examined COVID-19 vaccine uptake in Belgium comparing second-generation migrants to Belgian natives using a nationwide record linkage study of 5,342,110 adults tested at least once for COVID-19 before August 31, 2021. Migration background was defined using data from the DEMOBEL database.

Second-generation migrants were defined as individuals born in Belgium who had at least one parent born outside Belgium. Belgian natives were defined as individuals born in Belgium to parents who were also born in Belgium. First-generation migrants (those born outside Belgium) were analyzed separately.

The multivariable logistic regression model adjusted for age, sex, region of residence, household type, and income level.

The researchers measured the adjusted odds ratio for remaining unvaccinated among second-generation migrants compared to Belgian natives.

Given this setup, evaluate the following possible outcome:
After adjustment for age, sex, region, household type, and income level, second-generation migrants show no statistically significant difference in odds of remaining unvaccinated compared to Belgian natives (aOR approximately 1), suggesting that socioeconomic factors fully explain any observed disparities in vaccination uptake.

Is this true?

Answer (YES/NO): NO